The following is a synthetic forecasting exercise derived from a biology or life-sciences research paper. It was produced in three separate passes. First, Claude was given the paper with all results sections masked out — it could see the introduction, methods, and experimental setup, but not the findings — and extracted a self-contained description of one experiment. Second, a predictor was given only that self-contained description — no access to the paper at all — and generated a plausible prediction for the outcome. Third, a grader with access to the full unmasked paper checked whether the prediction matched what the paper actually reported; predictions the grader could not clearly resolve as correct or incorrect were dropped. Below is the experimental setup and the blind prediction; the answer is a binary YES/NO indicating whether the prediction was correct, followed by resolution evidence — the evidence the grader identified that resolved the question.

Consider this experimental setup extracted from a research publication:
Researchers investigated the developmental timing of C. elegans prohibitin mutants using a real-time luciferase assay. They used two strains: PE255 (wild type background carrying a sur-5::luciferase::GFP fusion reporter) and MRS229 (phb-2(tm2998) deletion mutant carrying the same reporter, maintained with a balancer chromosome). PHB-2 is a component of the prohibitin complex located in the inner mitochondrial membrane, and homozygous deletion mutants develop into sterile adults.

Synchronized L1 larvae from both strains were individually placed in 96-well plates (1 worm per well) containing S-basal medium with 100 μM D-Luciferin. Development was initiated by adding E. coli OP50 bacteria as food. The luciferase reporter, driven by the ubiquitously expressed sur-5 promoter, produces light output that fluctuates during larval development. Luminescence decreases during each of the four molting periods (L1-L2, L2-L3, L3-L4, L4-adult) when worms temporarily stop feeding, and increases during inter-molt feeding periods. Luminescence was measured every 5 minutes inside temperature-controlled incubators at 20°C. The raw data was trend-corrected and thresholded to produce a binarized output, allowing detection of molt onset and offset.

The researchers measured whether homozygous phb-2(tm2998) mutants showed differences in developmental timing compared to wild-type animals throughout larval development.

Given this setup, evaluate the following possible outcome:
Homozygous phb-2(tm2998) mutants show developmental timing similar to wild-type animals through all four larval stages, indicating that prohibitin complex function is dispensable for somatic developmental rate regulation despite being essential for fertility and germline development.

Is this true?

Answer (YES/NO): NO